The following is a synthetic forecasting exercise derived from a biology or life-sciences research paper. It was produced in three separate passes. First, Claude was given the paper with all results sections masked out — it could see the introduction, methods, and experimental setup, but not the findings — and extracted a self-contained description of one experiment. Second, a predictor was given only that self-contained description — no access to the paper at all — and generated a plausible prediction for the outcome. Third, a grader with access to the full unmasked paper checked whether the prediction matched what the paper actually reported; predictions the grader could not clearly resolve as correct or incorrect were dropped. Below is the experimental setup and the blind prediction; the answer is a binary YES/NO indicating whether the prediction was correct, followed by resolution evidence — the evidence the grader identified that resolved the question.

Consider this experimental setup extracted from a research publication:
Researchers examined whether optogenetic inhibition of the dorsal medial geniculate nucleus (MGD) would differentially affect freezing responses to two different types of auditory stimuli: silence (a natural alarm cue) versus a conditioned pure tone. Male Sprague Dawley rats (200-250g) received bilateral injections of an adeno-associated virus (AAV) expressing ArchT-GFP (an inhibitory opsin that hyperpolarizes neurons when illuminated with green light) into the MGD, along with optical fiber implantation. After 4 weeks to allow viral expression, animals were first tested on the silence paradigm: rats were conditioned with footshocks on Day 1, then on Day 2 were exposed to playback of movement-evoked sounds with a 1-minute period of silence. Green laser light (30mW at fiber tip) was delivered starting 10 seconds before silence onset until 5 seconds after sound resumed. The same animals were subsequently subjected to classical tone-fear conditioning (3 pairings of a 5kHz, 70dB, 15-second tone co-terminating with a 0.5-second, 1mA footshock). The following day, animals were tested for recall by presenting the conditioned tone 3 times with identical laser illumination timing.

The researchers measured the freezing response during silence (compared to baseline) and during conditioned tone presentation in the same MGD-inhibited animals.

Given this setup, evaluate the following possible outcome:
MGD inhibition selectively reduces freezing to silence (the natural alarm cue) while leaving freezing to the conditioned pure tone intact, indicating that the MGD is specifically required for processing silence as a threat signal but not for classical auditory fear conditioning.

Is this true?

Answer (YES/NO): YES